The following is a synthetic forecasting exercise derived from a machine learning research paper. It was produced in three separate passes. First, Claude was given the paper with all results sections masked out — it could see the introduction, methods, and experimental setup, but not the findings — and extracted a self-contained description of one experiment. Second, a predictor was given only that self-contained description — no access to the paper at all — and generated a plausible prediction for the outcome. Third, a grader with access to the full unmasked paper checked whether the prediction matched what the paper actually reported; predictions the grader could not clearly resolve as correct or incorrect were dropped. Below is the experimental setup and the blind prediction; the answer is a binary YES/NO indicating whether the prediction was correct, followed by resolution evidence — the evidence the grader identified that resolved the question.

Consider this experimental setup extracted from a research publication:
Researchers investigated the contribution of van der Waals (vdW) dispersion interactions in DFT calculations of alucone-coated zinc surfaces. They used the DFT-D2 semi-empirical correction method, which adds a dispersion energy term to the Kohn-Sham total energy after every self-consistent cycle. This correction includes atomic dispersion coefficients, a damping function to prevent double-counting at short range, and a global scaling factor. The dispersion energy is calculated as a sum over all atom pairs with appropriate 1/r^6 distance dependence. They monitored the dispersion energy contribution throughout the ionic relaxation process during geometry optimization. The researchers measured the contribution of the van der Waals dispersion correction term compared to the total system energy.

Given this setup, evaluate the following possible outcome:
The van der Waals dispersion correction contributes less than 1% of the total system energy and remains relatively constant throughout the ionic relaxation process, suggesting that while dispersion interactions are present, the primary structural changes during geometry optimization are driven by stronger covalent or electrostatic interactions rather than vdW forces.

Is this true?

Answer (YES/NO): NO